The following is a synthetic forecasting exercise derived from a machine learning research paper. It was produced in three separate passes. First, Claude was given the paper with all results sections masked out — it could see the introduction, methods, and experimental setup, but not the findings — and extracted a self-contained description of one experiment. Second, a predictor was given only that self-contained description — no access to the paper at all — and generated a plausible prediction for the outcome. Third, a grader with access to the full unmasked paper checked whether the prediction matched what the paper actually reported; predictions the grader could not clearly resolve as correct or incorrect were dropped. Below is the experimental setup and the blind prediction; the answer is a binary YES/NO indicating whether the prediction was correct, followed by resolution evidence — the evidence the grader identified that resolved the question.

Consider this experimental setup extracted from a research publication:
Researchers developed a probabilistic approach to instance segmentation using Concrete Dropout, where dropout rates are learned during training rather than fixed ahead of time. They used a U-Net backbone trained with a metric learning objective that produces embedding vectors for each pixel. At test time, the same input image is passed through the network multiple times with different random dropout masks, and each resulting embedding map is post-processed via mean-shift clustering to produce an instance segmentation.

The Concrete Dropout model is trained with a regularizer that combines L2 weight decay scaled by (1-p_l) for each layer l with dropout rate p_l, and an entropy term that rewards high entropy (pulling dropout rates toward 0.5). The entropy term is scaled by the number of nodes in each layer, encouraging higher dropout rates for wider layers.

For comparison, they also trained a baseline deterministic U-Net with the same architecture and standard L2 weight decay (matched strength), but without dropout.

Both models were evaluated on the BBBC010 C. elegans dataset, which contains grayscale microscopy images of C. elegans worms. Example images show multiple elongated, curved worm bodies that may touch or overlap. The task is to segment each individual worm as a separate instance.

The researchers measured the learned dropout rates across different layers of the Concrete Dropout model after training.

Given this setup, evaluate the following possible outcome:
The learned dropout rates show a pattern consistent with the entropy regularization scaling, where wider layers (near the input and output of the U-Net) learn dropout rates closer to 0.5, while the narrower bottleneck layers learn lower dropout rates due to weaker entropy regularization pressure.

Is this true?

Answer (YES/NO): NO